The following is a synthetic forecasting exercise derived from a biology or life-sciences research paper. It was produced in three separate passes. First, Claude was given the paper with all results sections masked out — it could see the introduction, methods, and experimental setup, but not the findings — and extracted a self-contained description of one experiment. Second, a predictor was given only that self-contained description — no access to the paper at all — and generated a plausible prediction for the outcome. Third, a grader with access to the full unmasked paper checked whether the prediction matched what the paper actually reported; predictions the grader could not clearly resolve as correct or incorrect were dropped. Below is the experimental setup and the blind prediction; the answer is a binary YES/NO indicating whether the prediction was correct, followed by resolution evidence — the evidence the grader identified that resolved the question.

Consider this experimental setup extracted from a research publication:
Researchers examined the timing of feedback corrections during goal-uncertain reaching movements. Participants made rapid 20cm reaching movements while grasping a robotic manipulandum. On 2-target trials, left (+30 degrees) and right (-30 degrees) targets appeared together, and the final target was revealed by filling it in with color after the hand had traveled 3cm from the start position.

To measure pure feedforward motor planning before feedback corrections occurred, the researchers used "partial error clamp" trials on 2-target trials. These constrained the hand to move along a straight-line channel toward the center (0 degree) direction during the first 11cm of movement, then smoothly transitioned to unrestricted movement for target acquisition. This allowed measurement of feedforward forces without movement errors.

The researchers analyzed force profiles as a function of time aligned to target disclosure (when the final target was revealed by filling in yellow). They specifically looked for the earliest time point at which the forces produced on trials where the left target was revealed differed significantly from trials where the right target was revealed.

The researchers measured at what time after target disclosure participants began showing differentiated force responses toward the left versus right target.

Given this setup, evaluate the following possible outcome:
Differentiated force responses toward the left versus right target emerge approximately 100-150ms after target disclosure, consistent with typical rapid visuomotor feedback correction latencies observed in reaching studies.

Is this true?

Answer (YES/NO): YES